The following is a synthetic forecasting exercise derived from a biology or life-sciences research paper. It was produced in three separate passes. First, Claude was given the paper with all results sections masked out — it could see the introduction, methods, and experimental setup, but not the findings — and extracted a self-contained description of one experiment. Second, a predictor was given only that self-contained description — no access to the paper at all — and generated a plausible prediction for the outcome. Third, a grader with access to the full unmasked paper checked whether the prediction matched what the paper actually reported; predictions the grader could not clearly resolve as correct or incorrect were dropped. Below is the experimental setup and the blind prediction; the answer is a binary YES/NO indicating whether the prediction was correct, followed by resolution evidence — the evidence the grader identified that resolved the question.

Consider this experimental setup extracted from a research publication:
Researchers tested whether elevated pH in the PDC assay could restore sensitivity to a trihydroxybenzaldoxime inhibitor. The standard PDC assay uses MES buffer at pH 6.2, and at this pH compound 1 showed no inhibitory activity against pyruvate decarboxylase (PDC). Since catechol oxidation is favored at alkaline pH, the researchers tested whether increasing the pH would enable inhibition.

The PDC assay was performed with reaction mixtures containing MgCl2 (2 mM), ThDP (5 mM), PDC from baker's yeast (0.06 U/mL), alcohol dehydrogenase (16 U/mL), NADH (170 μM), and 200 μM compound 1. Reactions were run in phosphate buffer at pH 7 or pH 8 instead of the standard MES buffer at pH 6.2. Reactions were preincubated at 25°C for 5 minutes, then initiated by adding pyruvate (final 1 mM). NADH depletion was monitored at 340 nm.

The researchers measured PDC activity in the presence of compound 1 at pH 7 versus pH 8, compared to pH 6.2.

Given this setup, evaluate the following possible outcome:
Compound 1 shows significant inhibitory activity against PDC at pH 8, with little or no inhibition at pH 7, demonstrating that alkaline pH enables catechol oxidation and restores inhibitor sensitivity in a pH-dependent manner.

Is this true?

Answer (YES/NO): NO